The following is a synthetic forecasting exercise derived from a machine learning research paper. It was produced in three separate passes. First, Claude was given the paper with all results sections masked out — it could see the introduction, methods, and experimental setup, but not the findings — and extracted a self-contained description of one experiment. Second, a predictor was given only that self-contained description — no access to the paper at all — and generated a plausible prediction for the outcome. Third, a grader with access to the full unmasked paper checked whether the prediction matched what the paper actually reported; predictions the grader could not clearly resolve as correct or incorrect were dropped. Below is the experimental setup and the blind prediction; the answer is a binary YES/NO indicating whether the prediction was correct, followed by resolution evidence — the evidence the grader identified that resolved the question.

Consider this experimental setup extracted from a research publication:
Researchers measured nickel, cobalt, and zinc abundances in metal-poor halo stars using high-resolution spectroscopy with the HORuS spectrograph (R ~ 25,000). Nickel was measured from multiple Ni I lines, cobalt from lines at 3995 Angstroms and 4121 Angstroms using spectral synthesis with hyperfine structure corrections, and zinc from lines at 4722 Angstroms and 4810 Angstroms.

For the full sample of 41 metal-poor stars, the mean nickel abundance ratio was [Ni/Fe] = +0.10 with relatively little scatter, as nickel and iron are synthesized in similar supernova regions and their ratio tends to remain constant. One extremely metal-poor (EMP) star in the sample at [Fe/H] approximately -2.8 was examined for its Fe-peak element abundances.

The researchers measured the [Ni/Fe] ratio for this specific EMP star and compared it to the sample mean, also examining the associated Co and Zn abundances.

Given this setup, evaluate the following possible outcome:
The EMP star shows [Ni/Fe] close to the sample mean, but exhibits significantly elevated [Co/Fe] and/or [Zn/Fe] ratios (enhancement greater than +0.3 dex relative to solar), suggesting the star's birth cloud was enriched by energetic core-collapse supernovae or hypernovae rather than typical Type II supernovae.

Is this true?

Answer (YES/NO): NO